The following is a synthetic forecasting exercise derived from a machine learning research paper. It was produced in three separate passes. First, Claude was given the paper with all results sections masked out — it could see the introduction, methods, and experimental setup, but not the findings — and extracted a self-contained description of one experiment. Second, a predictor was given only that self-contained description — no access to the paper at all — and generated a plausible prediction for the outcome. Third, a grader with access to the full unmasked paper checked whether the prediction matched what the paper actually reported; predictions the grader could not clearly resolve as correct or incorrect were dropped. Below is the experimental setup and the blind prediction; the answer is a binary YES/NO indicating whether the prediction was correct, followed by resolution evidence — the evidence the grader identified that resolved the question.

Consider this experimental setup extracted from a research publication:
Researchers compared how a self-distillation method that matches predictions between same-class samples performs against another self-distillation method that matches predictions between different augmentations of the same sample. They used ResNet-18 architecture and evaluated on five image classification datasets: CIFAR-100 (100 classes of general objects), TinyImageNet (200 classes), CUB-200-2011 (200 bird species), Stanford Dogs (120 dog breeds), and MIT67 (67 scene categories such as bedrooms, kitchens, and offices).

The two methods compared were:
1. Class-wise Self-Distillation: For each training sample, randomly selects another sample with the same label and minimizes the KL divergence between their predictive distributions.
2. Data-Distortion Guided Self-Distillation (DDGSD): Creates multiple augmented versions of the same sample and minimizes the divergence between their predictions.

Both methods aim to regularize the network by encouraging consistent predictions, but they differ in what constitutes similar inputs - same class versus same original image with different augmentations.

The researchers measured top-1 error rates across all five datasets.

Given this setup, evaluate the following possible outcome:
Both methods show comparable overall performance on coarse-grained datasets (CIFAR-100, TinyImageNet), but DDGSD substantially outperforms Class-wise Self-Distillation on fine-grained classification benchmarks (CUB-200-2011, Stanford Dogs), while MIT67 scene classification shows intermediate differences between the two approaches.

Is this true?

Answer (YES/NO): NO